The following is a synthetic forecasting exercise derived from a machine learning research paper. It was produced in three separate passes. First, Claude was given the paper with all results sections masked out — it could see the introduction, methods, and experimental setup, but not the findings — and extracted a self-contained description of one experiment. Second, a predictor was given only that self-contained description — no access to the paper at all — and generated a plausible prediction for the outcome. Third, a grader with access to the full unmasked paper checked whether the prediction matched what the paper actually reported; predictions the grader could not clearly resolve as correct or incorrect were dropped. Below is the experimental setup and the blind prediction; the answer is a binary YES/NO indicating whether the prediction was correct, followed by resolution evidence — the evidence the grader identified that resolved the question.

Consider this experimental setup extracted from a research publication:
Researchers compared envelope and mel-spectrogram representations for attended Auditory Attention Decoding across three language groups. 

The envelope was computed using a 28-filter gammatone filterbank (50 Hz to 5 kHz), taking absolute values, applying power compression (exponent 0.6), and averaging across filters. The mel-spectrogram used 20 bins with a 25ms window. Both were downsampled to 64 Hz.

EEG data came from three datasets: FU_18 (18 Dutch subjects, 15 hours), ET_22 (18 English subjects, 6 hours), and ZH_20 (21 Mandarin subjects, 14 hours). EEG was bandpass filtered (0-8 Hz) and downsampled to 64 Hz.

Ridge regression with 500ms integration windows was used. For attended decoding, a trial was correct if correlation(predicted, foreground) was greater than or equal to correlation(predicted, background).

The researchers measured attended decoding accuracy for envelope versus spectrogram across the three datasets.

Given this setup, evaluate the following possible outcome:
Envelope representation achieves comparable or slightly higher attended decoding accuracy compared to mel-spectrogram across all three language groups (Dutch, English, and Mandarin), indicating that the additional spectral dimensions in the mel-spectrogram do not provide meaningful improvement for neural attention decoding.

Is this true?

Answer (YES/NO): NO